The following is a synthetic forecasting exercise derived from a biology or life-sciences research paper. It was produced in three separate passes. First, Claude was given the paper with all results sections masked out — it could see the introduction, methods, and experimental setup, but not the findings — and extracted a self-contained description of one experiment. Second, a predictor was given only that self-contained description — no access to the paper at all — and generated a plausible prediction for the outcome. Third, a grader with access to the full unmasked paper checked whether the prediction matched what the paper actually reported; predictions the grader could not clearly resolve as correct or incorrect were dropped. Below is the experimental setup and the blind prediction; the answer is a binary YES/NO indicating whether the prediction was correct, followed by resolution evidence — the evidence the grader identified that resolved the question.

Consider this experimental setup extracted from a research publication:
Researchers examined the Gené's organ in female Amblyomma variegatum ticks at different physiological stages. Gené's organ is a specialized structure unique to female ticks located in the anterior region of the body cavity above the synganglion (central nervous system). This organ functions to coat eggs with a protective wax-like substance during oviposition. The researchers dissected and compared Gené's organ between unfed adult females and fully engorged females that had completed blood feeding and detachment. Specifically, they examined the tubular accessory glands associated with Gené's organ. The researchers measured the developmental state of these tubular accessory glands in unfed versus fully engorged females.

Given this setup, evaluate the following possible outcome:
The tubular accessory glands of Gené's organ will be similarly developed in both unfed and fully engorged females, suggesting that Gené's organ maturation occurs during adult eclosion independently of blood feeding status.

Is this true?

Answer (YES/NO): NO